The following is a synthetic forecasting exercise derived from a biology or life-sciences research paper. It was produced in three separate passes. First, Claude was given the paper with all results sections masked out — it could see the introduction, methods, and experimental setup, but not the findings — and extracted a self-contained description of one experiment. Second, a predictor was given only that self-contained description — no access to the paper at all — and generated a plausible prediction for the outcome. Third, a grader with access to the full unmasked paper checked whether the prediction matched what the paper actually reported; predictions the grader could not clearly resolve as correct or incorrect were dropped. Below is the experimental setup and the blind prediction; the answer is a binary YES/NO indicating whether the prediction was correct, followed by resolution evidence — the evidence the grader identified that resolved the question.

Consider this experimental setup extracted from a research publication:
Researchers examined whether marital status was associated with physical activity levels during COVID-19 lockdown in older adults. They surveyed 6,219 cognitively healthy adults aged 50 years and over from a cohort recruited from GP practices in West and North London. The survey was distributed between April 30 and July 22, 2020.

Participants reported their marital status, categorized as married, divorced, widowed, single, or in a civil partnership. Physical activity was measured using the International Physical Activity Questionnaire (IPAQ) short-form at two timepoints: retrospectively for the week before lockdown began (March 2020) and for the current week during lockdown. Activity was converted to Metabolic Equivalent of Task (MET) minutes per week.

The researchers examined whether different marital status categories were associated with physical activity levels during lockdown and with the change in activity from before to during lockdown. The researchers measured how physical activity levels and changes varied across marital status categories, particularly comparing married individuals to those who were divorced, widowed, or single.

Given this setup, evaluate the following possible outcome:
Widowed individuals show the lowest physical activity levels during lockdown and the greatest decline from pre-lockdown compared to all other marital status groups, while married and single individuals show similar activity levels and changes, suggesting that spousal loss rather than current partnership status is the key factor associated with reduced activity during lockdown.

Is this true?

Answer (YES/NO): NO